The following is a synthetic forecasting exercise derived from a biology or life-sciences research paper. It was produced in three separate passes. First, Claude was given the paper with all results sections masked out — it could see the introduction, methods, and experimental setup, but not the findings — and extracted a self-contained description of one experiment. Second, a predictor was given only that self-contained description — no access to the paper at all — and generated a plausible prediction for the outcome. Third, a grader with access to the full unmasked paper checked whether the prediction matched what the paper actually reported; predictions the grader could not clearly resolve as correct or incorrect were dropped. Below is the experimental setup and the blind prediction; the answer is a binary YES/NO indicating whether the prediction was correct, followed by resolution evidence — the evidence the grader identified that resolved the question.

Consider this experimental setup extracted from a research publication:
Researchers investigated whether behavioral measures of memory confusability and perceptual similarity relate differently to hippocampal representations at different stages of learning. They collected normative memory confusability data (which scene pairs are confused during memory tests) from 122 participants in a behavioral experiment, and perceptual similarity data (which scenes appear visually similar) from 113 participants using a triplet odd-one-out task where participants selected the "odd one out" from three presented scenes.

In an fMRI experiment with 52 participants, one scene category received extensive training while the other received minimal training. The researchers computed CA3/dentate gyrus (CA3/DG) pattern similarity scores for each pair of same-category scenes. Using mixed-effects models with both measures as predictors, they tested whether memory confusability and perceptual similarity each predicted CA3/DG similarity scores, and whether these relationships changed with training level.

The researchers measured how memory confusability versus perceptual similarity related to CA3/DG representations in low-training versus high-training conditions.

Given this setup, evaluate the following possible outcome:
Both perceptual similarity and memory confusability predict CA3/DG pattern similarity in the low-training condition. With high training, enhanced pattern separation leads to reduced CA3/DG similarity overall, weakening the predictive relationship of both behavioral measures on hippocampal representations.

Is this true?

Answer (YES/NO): NO